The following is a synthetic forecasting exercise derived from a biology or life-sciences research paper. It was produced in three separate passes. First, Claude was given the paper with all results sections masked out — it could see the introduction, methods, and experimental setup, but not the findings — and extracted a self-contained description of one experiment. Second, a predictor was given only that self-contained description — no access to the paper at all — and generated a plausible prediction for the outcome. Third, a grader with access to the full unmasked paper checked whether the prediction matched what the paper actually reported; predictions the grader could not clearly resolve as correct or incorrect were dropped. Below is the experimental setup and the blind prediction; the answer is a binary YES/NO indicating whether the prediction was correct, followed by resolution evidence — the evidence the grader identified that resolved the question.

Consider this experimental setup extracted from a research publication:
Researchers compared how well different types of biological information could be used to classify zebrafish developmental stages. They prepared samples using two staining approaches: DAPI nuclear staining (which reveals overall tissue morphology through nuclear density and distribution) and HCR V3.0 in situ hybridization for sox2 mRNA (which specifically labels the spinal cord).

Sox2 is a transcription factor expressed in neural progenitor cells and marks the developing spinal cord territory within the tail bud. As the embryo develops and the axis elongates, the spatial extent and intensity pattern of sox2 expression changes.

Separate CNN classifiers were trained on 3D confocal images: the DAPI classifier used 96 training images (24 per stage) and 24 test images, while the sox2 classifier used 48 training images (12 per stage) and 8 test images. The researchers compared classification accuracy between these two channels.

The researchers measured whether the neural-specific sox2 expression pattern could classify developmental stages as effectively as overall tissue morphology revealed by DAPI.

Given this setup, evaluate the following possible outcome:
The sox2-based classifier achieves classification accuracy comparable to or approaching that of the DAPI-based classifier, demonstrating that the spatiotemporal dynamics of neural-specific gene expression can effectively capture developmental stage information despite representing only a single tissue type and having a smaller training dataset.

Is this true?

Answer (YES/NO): NO